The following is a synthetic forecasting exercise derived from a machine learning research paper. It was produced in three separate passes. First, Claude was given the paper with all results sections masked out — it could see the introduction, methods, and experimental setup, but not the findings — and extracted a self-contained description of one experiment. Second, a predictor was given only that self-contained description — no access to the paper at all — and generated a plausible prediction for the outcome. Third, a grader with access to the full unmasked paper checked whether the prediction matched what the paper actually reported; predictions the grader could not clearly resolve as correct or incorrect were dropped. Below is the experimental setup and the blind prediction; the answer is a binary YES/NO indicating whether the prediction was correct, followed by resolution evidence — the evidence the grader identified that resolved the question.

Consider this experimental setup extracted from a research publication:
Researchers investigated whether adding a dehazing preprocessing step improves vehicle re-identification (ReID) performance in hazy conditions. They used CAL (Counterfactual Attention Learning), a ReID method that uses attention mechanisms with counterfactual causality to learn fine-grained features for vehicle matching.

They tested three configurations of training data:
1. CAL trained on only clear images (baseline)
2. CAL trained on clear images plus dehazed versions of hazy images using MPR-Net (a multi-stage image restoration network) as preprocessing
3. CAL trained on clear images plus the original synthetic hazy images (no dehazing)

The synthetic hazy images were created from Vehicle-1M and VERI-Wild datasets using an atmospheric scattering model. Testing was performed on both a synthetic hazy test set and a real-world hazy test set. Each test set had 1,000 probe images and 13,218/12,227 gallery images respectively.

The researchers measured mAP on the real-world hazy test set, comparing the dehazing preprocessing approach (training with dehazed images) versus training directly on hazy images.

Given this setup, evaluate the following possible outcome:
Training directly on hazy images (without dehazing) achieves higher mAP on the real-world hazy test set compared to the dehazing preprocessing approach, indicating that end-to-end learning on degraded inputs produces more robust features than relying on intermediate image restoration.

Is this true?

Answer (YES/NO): YES